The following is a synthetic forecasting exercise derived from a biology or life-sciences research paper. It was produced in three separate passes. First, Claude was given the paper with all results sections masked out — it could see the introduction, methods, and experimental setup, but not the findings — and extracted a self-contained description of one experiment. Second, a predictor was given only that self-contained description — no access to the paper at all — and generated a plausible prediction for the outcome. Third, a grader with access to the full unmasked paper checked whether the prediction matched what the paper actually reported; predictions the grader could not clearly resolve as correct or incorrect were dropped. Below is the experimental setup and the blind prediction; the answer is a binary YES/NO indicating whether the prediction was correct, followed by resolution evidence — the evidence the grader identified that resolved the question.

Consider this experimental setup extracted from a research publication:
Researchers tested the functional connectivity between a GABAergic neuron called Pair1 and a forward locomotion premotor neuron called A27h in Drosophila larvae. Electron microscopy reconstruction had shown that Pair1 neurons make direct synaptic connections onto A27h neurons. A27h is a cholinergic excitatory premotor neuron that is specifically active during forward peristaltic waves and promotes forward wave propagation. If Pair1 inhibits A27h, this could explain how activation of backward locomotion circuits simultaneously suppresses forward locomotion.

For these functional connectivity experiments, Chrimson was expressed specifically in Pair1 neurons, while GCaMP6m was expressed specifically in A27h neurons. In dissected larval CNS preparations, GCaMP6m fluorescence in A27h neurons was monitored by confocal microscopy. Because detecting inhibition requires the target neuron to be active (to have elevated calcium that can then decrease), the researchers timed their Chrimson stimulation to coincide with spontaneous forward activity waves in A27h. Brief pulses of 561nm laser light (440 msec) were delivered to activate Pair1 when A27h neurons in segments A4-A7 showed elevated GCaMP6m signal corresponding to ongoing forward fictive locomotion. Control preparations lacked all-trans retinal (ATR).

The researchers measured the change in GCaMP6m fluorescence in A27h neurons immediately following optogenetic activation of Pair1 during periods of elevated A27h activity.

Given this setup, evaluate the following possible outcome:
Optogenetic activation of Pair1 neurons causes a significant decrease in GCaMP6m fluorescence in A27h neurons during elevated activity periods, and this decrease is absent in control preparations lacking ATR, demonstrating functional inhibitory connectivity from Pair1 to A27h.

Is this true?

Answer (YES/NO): YES